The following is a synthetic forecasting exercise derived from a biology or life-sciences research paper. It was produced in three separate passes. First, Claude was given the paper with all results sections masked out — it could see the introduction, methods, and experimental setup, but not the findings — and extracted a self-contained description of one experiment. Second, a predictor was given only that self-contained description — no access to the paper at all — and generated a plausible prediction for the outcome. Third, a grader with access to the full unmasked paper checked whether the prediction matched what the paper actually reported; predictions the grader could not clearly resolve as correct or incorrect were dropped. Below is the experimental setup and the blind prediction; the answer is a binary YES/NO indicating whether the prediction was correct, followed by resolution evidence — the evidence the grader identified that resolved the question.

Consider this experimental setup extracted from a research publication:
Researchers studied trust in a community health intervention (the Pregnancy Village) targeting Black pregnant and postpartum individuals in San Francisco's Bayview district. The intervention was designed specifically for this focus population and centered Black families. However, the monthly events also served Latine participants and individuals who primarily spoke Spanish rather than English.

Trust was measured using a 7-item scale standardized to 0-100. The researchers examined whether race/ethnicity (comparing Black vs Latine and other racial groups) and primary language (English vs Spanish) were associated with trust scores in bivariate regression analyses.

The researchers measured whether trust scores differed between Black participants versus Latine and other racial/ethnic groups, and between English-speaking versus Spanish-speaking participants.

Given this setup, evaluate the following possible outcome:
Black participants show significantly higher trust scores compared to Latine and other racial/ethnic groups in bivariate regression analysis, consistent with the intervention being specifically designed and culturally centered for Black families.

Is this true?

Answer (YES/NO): YES